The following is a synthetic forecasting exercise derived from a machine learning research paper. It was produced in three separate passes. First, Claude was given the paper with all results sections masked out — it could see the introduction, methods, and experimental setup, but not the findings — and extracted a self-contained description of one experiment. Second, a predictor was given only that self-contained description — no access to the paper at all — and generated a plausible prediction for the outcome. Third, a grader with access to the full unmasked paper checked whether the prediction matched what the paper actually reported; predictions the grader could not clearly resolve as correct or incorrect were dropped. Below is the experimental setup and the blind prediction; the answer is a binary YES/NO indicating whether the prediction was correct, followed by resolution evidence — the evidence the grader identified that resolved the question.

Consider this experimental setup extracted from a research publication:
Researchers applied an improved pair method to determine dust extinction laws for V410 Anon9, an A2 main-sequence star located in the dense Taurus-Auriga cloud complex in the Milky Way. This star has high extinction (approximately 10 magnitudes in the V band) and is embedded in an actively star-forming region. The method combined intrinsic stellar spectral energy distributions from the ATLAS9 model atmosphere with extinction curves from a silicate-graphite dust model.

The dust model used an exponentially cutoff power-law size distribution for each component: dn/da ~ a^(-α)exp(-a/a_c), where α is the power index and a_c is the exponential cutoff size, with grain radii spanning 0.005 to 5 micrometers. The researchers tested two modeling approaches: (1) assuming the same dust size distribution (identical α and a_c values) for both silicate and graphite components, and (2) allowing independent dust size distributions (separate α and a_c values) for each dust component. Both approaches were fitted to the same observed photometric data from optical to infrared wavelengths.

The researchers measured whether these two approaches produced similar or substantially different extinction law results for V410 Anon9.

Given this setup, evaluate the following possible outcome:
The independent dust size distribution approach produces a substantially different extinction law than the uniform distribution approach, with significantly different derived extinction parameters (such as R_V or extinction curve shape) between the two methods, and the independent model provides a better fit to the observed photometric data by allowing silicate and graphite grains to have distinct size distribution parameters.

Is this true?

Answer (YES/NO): NO